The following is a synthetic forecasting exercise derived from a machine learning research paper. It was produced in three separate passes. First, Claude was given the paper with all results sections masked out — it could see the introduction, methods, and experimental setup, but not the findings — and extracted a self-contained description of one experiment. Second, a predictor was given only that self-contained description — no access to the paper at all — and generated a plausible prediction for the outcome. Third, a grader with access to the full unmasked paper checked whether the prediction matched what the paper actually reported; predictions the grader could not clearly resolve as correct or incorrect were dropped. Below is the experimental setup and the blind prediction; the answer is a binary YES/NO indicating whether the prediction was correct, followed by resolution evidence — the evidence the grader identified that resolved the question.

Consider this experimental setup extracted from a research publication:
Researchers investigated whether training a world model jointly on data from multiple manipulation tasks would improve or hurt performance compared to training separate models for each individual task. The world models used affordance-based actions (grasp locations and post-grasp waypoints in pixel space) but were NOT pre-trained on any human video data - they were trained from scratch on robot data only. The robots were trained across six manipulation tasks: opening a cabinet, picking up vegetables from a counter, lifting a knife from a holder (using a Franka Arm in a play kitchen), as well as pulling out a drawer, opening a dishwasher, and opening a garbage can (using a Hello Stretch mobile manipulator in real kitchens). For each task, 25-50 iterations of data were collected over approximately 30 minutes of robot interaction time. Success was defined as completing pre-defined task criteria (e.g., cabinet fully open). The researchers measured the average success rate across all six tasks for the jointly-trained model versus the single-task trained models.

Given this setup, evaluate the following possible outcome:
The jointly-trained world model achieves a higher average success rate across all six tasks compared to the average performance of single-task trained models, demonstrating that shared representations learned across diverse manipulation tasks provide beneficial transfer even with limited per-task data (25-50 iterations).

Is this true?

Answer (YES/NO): NO